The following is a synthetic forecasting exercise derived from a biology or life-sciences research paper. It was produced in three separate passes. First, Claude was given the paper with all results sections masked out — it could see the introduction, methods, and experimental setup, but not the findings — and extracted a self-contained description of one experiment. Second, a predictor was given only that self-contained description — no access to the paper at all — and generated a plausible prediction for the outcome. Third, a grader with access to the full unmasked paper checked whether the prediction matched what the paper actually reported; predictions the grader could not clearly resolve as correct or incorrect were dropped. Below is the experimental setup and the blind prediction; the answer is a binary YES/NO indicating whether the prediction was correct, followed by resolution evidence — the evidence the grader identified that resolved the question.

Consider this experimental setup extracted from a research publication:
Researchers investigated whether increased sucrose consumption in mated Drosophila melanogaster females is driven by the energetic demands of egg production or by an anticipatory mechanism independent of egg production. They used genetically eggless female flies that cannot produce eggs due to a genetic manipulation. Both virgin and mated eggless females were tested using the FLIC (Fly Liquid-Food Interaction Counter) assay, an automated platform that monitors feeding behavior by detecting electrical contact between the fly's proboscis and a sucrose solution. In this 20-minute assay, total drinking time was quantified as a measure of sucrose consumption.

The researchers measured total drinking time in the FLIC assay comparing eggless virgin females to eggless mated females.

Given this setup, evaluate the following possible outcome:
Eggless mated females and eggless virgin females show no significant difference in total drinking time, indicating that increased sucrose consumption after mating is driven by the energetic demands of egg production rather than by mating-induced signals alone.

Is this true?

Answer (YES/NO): NO